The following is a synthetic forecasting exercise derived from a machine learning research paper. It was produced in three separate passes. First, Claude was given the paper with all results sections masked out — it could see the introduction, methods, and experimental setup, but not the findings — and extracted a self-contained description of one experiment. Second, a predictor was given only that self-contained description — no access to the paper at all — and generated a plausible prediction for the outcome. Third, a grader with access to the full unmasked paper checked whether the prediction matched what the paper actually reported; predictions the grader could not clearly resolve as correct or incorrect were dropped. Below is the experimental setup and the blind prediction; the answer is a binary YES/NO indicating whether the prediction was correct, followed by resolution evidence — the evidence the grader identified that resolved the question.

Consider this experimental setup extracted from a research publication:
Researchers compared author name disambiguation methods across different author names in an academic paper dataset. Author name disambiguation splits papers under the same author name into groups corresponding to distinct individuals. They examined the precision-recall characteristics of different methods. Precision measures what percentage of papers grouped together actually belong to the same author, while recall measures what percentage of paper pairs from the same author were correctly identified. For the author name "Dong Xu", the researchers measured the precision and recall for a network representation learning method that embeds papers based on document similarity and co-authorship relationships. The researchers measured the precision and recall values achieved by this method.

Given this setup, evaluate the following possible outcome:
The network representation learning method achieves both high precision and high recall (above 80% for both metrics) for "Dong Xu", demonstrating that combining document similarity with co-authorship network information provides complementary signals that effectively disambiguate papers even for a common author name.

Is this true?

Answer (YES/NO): NO